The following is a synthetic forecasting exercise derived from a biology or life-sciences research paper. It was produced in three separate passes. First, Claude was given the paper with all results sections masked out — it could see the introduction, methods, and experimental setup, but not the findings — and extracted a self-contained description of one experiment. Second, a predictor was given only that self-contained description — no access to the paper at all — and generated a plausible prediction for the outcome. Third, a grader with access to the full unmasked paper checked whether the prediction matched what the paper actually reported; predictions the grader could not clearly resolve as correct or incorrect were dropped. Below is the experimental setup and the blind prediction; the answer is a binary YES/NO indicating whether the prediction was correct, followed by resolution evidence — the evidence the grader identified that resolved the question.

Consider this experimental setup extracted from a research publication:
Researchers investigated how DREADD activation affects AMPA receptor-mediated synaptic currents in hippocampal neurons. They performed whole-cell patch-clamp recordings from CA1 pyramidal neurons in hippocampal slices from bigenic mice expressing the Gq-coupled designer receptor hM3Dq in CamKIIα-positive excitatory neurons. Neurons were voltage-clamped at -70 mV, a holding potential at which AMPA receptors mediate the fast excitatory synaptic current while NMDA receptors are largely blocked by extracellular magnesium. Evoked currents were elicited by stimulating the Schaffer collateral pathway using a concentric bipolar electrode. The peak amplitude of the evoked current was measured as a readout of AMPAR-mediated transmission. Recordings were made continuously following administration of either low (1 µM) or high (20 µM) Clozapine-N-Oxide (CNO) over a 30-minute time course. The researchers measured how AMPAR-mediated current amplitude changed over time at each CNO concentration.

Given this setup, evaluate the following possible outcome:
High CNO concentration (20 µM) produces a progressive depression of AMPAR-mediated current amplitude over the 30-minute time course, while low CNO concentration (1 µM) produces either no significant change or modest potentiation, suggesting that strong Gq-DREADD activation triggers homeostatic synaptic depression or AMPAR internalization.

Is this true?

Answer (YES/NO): NO